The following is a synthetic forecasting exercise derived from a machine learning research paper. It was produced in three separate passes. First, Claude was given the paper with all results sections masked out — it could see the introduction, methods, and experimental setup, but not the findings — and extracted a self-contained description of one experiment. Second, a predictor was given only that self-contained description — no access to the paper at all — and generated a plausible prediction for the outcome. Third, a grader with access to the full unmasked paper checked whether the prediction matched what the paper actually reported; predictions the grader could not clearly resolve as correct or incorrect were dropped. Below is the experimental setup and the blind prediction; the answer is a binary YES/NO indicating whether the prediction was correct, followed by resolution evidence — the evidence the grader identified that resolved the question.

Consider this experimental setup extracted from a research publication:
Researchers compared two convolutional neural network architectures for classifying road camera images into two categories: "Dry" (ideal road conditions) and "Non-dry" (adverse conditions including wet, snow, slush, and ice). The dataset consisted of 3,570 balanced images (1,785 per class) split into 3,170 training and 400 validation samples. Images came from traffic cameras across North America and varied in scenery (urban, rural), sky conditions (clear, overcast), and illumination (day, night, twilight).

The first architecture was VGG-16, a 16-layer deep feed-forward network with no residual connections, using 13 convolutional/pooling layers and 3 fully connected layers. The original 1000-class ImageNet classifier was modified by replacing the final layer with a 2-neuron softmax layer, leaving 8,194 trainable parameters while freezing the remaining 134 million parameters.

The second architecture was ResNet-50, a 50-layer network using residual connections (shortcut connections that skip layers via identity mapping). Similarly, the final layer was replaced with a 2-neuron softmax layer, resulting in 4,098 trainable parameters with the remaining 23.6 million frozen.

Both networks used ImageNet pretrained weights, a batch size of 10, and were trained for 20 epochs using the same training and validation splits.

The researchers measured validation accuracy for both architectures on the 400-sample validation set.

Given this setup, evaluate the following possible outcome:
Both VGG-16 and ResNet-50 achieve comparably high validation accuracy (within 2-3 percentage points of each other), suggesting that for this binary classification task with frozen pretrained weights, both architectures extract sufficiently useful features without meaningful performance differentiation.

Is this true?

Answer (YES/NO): NO